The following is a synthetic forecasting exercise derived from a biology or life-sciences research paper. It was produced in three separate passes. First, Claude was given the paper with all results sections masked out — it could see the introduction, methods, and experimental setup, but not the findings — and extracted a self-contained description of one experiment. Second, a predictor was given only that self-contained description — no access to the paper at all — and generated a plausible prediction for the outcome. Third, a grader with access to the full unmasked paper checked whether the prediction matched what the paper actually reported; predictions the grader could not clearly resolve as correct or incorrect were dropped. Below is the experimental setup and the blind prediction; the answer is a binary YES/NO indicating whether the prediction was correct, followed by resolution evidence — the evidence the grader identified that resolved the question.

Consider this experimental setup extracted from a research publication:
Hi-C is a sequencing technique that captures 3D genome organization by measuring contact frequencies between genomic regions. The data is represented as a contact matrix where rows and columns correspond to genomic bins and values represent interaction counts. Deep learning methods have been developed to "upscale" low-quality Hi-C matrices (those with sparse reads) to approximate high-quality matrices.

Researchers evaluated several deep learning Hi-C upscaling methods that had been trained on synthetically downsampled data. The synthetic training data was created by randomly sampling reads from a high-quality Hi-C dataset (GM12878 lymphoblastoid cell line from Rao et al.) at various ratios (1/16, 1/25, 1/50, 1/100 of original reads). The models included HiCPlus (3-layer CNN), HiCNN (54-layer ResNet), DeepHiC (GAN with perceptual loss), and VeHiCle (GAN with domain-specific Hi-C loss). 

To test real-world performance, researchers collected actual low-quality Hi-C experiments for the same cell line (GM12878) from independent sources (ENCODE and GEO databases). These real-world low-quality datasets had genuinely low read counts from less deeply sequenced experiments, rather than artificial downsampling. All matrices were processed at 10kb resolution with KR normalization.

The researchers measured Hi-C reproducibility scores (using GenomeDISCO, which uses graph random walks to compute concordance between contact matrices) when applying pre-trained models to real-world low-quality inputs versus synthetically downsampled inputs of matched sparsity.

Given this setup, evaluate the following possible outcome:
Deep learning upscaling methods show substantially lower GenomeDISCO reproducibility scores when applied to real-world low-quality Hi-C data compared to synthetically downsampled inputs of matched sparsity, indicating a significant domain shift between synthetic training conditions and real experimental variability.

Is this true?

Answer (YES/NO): YES